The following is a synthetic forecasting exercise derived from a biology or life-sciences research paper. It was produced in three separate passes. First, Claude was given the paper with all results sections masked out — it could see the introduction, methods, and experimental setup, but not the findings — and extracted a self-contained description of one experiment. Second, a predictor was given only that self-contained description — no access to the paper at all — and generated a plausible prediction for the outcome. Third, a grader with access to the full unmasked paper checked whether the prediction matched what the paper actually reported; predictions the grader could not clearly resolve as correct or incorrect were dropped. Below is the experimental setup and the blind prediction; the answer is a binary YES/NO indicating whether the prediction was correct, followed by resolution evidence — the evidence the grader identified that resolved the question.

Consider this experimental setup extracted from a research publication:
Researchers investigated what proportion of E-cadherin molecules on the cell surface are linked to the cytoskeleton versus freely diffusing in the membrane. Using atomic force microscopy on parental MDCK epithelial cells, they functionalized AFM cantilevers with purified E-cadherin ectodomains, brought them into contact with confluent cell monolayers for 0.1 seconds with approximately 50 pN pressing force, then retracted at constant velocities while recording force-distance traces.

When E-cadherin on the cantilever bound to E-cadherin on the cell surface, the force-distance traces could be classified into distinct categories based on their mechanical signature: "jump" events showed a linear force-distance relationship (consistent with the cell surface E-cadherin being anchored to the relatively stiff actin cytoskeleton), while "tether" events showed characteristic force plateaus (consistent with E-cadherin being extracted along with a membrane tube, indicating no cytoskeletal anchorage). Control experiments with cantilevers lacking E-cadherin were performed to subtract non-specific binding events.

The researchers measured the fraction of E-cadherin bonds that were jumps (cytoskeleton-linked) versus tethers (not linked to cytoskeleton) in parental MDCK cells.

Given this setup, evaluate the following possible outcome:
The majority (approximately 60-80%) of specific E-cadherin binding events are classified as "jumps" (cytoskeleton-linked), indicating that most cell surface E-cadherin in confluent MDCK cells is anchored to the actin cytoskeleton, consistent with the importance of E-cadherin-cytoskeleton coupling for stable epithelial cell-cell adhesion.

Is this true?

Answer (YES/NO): NO